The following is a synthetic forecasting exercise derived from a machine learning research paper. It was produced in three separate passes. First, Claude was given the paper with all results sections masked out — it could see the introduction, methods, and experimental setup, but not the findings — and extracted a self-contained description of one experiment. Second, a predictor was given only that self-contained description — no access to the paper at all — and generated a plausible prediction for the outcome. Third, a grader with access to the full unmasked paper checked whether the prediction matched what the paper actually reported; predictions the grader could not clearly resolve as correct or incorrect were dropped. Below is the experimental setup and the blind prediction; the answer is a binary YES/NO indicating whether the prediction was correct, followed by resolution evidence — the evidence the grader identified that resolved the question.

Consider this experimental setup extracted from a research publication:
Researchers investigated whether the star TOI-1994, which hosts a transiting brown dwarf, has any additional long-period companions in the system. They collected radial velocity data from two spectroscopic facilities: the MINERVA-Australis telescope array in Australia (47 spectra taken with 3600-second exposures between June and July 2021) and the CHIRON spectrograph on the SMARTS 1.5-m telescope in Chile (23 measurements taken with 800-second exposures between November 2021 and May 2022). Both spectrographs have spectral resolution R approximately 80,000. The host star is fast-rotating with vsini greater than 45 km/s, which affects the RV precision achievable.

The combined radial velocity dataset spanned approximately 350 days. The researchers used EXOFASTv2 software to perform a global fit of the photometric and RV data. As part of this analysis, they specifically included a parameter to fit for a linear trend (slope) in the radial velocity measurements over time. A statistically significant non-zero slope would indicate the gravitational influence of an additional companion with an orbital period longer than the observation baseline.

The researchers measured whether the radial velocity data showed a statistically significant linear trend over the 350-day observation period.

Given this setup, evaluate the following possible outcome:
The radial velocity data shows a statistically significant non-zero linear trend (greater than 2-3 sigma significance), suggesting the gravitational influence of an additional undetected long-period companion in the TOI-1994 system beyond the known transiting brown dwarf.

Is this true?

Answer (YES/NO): NO